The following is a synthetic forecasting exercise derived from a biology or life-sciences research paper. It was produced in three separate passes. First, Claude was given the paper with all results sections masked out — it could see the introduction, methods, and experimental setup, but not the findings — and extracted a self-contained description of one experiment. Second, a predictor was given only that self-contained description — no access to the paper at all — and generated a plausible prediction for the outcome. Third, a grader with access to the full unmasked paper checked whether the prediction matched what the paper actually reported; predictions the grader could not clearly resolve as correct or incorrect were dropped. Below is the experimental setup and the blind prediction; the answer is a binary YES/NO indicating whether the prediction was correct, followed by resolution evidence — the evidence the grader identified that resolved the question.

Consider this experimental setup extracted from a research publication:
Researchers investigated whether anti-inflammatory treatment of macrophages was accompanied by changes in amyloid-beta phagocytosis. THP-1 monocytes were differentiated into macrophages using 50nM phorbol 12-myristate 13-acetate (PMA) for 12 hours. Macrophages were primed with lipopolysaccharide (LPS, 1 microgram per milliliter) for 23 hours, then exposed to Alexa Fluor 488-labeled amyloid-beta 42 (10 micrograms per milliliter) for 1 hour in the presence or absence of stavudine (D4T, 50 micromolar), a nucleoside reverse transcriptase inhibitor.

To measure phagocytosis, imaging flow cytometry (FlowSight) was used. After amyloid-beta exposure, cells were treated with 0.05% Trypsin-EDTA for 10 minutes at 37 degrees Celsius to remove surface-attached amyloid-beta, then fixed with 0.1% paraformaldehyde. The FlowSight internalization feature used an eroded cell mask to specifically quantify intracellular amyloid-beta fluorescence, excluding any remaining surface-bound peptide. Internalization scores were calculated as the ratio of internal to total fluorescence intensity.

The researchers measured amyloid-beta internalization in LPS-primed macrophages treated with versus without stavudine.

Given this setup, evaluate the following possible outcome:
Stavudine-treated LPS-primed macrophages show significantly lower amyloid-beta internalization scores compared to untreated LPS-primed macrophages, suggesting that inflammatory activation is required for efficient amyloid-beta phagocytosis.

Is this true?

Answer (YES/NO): NO